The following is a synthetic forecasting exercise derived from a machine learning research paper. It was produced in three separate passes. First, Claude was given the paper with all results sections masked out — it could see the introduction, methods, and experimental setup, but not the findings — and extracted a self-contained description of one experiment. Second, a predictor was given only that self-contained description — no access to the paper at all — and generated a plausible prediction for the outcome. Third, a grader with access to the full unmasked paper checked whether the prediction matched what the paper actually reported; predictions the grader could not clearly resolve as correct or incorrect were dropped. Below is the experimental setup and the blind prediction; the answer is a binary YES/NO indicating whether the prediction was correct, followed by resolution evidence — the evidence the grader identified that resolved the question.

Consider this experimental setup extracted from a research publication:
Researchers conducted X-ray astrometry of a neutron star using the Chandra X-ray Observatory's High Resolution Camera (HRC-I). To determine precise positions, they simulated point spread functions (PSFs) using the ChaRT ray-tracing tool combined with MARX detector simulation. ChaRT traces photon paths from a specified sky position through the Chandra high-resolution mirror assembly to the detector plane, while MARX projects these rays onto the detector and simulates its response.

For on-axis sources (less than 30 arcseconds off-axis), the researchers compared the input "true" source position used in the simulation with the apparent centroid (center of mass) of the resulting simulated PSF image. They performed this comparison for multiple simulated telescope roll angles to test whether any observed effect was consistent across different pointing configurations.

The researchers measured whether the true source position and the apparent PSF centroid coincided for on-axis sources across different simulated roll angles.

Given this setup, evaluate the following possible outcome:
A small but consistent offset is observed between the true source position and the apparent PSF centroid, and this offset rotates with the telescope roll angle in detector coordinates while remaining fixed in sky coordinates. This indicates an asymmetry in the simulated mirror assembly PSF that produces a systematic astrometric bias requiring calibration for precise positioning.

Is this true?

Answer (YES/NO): NO